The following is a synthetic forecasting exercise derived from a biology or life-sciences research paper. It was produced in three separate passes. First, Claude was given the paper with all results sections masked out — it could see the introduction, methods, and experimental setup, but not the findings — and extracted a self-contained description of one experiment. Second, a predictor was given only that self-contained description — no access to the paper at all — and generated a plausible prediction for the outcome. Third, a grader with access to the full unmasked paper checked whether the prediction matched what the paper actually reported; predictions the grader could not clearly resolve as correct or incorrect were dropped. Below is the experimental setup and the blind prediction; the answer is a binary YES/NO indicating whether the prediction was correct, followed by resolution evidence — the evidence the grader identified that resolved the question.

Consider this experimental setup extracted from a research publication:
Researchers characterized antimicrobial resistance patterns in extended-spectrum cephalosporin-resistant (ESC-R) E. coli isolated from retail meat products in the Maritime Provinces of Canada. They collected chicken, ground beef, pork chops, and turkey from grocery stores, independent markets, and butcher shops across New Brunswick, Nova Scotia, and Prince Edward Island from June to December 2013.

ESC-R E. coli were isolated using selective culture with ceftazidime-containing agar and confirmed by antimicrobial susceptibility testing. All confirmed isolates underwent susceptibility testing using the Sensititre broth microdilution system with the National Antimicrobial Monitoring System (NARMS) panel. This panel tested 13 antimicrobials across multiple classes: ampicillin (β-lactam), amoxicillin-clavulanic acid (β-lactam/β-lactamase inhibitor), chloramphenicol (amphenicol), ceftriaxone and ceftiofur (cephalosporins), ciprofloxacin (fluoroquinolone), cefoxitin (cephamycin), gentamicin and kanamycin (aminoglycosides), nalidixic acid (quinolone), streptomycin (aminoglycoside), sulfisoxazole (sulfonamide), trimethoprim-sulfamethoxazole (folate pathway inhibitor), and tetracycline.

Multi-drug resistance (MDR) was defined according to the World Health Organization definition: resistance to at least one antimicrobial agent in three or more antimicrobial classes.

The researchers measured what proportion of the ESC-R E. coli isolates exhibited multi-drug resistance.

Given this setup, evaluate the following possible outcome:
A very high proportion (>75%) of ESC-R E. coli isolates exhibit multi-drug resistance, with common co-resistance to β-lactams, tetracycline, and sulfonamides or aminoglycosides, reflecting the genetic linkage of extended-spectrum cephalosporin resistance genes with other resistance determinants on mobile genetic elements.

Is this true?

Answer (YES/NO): YES